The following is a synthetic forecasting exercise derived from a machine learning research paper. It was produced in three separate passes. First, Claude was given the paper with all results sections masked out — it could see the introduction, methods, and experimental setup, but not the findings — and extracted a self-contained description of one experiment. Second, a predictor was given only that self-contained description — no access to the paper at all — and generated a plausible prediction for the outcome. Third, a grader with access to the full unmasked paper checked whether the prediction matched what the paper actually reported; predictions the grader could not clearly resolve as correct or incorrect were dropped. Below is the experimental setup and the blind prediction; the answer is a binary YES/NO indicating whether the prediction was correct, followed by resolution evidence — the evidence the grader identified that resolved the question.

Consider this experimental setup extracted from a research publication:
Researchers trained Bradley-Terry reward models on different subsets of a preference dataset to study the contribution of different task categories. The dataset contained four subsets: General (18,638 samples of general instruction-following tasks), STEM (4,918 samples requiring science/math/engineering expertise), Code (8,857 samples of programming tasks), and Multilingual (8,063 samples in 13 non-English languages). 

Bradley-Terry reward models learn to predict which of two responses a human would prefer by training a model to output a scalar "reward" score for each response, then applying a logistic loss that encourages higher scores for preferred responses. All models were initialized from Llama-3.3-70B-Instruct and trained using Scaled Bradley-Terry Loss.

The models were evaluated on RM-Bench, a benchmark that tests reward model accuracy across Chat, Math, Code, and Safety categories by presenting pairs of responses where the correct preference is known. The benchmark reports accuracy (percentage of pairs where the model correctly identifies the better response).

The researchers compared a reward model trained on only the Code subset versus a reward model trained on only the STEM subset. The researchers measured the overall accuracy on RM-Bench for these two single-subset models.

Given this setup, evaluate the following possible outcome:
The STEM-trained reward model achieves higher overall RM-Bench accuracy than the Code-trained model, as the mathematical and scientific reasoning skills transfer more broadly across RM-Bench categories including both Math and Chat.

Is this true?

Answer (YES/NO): YES